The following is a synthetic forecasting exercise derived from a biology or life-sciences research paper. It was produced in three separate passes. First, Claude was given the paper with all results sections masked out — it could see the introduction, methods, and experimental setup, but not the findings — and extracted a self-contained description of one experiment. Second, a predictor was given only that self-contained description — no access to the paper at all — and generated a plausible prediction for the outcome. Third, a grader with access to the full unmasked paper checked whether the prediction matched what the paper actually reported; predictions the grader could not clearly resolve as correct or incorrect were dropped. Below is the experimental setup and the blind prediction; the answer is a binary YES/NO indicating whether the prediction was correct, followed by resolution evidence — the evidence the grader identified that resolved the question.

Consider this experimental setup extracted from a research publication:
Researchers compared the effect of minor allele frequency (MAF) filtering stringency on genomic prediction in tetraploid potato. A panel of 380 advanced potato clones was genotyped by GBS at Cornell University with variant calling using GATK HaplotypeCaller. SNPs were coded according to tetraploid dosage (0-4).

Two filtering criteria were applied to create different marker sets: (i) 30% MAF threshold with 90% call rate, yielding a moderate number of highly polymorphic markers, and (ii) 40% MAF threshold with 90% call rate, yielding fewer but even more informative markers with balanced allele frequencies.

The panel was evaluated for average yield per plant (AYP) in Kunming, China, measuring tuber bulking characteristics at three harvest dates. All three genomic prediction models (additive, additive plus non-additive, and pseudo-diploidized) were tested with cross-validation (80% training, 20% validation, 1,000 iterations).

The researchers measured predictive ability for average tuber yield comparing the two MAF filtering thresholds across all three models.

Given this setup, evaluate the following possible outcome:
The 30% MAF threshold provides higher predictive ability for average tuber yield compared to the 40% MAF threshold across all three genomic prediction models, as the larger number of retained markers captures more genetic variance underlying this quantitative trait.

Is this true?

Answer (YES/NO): NO